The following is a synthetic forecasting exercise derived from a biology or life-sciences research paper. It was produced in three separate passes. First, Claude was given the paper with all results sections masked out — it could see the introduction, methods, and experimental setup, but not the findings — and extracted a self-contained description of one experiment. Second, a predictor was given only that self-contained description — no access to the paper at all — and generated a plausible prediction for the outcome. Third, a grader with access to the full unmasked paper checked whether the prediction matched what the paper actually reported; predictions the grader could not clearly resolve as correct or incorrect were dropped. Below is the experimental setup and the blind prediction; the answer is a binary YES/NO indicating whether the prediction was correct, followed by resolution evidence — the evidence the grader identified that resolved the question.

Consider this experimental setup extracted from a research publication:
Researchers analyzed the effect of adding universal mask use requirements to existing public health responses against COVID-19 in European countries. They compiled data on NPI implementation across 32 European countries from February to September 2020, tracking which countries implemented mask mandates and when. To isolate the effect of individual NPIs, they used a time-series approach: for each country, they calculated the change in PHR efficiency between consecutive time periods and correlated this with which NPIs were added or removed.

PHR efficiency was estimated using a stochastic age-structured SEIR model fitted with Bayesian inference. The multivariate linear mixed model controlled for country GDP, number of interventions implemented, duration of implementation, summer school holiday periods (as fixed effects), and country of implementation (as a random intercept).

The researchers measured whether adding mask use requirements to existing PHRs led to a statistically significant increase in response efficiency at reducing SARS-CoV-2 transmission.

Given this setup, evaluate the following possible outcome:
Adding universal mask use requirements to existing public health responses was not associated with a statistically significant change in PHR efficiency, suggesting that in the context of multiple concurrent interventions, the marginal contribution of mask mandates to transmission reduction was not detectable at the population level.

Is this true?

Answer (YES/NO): YES